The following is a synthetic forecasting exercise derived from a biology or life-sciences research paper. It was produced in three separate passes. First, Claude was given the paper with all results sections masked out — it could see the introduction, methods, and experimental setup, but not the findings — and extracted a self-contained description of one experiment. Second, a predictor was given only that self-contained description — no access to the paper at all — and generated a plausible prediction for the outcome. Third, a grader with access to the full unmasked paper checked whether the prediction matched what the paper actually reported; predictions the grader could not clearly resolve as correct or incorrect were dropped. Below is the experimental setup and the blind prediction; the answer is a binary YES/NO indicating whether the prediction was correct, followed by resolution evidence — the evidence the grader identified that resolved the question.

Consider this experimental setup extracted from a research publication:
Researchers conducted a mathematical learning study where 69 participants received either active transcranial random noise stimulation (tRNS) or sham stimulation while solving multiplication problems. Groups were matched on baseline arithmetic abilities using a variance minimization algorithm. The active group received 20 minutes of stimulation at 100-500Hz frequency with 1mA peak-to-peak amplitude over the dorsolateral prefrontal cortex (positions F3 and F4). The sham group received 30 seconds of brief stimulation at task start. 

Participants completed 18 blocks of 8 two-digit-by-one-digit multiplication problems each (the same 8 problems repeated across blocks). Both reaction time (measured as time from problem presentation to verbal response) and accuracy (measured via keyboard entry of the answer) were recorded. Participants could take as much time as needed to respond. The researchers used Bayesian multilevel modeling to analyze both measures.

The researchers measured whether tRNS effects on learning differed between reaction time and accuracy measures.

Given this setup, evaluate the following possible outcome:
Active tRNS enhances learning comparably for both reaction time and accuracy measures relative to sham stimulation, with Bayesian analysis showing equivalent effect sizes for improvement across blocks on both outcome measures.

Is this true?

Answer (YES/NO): NO